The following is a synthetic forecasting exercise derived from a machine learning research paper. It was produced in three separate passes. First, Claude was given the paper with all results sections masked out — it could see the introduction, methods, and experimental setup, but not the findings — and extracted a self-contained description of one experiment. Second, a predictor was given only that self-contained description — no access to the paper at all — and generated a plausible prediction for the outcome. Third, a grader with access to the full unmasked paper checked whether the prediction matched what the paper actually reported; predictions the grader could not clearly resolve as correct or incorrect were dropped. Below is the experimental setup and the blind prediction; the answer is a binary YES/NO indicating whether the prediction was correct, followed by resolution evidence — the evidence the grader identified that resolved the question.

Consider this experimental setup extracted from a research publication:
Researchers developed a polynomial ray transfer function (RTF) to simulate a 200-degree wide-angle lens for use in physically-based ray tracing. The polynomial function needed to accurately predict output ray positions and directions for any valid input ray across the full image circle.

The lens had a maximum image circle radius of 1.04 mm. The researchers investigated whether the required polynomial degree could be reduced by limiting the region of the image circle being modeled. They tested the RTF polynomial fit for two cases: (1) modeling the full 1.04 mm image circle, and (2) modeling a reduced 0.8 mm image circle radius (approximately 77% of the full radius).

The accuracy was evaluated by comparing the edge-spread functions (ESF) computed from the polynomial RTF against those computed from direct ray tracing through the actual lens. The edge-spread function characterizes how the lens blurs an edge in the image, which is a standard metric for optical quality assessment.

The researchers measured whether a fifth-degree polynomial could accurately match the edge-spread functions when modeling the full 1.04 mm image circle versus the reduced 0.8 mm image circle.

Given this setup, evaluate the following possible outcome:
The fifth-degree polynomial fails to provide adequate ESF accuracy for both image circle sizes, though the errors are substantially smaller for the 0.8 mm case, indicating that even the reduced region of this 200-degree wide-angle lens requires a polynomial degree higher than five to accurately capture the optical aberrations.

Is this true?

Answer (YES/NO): NO